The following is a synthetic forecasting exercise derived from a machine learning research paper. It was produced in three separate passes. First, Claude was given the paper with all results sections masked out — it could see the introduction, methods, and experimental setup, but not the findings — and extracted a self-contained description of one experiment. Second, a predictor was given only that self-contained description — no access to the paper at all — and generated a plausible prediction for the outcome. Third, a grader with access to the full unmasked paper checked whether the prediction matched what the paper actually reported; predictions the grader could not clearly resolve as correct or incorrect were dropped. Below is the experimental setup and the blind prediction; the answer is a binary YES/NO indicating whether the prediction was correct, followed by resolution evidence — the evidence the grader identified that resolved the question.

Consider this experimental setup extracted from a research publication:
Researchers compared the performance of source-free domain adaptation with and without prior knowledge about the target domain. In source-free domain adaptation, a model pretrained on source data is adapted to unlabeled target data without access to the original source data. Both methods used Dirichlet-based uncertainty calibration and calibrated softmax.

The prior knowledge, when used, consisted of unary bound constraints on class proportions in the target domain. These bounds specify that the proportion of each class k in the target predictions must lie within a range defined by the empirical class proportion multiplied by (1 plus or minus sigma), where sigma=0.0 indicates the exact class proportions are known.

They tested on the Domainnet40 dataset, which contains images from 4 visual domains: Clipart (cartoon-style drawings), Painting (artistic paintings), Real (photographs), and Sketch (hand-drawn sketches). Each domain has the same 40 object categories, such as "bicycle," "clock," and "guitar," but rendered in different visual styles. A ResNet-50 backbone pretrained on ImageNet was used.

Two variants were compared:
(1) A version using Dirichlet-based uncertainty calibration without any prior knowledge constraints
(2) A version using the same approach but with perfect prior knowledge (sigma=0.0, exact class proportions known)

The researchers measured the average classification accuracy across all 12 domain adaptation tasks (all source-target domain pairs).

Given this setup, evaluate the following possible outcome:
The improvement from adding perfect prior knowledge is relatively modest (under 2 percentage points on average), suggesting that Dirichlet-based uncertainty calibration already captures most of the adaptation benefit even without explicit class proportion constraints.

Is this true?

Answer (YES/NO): NO